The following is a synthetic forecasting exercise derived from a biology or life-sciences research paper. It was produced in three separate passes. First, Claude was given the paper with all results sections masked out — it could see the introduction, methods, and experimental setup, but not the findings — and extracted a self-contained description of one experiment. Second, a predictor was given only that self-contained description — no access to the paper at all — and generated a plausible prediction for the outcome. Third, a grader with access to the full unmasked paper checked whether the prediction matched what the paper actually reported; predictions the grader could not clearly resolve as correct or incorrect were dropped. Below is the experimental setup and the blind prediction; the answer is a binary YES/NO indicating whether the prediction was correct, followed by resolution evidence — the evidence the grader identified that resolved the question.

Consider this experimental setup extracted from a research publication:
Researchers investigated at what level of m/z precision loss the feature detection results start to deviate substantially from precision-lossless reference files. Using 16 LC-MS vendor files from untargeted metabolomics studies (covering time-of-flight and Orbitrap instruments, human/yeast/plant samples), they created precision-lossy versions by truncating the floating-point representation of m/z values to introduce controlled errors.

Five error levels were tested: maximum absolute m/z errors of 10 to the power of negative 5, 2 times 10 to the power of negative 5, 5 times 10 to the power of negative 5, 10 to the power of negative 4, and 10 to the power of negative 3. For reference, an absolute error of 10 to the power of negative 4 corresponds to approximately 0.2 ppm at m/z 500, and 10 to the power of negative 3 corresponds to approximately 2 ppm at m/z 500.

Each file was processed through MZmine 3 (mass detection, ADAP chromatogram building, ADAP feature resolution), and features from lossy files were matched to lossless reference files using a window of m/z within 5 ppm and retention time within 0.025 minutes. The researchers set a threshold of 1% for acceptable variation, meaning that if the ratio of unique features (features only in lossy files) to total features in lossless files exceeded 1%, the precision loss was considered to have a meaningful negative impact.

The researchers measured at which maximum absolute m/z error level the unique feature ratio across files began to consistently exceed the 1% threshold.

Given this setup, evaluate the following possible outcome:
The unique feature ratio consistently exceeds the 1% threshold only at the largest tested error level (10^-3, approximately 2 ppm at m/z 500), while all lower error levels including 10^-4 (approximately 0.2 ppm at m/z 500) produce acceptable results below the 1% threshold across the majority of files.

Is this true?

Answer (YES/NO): YES